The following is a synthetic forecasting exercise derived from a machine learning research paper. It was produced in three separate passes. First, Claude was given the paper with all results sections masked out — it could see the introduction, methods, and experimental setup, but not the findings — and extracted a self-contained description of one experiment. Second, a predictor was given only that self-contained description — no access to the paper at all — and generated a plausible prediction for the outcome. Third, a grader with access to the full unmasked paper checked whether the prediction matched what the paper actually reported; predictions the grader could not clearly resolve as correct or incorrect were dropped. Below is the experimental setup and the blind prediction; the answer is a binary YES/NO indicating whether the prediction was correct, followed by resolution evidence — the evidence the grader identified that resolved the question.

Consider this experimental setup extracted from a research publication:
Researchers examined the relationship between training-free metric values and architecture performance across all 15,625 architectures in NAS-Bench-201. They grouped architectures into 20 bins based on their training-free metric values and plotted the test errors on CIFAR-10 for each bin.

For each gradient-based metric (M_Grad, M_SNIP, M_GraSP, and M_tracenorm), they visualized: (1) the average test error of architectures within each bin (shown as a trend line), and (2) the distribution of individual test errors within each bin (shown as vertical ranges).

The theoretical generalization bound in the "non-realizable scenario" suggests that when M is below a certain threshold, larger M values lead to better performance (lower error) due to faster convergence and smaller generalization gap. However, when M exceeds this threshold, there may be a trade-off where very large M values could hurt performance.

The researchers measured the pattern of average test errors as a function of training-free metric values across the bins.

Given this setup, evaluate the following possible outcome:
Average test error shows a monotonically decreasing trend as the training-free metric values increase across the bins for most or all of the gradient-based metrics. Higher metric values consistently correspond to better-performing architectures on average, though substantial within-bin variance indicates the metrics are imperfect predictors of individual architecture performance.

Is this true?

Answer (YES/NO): NO